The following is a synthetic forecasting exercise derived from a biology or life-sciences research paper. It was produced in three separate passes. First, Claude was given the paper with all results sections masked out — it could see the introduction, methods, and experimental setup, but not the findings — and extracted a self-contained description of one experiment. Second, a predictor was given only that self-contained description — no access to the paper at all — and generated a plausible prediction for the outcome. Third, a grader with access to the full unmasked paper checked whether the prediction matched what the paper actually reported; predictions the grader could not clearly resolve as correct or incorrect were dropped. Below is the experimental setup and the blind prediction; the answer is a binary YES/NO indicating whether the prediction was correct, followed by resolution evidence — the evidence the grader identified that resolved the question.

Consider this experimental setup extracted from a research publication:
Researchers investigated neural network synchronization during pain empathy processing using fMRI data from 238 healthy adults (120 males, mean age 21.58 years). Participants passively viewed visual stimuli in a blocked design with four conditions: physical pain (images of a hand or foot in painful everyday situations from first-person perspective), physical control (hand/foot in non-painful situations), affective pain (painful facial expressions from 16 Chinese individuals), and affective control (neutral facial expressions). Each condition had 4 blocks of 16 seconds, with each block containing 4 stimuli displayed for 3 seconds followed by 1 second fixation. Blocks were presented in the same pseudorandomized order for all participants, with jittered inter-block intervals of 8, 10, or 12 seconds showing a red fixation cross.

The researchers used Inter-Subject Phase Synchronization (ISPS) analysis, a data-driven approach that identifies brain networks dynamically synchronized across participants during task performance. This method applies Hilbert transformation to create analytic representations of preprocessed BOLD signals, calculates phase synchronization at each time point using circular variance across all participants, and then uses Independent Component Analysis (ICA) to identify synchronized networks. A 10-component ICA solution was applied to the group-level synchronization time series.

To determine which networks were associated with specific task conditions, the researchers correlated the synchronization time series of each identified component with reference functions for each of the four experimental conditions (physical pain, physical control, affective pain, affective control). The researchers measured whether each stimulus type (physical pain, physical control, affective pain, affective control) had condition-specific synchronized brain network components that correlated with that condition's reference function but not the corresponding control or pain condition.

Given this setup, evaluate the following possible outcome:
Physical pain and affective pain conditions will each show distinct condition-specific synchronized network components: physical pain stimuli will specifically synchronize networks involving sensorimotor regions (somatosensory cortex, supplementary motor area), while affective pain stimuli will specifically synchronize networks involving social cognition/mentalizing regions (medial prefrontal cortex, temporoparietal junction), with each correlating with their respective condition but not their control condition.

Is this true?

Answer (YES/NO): NO